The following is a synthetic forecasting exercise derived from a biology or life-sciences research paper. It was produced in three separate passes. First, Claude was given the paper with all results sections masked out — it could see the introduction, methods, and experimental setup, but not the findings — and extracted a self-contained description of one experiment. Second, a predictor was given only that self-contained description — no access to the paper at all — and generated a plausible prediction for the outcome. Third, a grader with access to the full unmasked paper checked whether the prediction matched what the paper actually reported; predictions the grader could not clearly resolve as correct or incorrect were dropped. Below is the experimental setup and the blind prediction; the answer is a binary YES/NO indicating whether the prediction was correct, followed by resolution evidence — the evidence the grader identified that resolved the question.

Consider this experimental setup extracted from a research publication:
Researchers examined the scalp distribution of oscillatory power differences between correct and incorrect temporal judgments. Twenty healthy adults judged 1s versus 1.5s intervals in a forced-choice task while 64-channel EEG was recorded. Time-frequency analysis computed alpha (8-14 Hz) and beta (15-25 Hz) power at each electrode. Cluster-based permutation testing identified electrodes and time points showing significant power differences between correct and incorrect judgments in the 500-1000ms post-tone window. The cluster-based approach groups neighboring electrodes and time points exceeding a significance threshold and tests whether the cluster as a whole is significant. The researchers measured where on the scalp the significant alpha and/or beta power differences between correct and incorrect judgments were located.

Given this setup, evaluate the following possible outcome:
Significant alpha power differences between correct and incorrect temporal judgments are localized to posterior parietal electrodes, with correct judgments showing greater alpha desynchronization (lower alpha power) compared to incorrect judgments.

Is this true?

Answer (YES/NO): NO